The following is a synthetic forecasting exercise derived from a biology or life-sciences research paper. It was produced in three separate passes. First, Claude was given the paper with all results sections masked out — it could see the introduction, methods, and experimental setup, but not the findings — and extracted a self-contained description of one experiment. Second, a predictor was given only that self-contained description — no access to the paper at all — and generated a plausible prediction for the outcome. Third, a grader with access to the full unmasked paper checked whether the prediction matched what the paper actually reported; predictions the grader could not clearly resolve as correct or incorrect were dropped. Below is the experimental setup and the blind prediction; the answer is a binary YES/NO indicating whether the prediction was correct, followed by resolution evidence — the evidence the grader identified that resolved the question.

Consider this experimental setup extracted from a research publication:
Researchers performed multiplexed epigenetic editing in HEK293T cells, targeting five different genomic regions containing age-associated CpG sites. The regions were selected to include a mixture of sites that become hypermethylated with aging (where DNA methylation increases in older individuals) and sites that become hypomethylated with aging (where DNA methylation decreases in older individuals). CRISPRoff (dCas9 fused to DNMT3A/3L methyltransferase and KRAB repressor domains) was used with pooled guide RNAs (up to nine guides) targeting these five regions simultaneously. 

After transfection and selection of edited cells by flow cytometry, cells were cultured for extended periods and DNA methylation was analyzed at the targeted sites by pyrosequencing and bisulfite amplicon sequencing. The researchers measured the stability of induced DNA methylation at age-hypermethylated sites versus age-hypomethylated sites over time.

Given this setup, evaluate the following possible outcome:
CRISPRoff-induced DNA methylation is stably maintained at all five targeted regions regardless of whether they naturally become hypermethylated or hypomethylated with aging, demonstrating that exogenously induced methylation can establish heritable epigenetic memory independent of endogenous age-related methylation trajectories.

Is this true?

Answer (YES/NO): NO